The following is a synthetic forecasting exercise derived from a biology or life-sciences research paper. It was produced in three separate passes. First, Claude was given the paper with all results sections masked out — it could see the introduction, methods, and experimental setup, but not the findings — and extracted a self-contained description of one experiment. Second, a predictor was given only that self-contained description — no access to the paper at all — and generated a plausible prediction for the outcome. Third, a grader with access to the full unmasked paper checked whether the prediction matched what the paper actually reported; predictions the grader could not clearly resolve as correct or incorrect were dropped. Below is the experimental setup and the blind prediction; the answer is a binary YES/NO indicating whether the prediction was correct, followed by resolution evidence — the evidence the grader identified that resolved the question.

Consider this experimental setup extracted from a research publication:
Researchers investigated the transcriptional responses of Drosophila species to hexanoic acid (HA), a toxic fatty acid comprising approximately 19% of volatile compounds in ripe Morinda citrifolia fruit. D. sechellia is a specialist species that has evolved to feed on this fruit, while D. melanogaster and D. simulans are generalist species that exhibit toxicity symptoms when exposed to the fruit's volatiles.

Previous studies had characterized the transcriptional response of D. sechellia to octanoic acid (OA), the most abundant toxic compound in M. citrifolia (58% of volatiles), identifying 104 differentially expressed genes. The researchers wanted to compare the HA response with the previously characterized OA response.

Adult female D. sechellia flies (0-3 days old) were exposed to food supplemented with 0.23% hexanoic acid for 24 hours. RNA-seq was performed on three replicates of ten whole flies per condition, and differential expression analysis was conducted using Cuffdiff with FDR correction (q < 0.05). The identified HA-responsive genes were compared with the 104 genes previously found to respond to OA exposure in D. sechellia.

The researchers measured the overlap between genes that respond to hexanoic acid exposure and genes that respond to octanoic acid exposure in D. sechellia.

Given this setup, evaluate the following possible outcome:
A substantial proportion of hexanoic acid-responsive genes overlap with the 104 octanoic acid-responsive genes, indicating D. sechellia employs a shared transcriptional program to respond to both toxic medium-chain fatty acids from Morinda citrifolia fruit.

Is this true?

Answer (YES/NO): NO